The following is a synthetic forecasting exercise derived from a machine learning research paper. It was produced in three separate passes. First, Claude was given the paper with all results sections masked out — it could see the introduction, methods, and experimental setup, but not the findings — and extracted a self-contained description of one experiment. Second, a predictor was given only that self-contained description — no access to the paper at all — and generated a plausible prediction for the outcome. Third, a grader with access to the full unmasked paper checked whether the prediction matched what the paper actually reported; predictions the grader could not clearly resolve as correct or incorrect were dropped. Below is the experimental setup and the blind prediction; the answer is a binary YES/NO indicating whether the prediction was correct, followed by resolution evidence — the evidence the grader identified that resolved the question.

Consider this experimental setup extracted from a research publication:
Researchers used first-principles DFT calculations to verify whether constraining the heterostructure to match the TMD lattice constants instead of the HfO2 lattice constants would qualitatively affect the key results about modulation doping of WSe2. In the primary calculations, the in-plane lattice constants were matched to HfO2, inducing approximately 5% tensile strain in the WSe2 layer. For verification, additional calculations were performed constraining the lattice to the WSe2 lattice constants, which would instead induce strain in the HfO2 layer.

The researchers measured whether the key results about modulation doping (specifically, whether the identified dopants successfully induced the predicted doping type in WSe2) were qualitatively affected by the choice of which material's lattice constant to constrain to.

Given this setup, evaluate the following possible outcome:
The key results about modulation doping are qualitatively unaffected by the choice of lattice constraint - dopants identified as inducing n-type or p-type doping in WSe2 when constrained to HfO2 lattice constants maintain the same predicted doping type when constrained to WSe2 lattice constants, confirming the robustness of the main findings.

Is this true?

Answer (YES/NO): YES